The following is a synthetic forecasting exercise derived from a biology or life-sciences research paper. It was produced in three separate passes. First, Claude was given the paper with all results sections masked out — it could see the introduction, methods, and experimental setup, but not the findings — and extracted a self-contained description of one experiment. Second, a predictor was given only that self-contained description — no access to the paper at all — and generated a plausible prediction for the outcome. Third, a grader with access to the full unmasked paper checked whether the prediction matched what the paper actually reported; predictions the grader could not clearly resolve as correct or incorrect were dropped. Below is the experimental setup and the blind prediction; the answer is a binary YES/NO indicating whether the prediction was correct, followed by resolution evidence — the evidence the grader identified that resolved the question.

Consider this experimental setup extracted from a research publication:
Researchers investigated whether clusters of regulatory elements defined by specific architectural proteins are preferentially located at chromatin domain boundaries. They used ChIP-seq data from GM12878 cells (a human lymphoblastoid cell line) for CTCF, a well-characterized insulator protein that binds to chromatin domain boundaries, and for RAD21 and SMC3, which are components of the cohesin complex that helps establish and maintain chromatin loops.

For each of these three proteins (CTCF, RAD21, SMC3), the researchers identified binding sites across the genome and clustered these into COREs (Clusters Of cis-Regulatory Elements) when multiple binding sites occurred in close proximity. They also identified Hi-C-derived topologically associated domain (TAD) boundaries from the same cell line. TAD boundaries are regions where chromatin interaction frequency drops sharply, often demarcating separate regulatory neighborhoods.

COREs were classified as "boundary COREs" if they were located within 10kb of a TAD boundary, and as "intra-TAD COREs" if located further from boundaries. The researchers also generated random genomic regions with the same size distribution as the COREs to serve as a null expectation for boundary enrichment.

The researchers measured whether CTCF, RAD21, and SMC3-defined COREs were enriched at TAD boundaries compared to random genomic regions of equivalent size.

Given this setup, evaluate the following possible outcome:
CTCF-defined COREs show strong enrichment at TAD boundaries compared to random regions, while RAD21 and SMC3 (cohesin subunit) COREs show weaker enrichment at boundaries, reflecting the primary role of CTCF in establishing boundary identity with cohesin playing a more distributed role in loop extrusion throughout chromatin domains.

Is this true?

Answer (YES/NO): NO